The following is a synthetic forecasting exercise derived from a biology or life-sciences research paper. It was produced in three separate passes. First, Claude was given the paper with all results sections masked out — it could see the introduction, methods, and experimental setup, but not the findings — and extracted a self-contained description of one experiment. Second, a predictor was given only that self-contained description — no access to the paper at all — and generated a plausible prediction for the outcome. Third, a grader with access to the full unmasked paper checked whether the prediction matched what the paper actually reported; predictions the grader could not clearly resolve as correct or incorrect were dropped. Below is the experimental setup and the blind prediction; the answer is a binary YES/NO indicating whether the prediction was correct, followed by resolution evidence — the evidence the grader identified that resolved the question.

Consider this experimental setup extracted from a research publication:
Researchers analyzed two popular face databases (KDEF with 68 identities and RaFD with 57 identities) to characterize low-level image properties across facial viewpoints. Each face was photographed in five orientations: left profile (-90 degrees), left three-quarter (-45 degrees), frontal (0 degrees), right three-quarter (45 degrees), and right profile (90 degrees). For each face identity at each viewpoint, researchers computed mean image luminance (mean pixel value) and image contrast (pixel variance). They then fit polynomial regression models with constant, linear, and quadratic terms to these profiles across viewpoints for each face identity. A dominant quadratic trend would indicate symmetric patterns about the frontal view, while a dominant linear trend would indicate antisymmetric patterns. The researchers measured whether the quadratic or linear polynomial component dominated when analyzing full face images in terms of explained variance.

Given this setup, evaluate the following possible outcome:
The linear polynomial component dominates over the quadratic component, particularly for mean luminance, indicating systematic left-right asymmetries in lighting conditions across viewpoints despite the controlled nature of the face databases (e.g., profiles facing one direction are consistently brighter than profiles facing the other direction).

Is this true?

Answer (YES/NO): NO